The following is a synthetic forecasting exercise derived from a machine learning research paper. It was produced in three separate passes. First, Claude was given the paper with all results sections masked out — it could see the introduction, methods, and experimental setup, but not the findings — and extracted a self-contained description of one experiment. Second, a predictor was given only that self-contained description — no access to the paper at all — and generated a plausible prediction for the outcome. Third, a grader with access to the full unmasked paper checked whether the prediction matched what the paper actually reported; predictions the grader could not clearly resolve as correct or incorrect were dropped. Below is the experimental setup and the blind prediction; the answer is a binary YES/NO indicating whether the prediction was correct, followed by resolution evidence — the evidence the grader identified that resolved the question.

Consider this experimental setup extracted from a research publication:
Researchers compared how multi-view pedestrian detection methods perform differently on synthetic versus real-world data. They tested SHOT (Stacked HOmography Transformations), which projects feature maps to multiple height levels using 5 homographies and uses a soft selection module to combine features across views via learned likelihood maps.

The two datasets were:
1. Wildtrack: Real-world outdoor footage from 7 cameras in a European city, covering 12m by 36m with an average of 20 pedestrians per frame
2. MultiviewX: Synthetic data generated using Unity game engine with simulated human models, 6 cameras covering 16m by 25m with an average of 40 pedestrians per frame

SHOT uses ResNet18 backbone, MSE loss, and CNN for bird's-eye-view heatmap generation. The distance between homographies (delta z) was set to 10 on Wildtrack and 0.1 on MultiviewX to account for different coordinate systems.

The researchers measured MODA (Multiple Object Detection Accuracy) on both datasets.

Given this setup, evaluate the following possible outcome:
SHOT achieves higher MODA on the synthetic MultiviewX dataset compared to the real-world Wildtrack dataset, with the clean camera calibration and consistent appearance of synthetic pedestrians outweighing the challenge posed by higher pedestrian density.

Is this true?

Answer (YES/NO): NO